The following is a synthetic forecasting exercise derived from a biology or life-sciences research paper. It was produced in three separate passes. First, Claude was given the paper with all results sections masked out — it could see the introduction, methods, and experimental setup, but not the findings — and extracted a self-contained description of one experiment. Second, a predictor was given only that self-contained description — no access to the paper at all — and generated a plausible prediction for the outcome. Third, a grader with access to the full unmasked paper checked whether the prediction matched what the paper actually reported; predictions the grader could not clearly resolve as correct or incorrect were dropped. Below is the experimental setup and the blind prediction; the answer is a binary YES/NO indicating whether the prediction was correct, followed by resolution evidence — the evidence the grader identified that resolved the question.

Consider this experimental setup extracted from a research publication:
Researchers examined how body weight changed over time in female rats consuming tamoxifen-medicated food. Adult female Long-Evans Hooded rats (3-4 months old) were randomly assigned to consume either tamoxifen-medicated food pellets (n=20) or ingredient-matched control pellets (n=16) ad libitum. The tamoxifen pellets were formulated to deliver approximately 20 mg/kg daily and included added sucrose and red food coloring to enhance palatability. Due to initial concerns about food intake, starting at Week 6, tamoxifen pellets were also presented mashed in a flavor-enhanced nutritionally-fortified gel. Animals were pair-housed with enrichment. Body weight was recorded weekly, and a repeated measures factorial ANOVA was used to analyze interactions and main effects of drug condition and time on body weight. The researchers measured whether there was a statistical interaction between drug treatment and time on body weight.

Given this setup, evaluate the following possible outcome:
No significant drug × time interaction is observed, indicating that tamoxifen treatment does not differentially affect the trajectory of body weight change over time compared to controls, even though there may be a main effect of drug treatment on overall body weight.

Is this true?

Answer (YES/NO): NO